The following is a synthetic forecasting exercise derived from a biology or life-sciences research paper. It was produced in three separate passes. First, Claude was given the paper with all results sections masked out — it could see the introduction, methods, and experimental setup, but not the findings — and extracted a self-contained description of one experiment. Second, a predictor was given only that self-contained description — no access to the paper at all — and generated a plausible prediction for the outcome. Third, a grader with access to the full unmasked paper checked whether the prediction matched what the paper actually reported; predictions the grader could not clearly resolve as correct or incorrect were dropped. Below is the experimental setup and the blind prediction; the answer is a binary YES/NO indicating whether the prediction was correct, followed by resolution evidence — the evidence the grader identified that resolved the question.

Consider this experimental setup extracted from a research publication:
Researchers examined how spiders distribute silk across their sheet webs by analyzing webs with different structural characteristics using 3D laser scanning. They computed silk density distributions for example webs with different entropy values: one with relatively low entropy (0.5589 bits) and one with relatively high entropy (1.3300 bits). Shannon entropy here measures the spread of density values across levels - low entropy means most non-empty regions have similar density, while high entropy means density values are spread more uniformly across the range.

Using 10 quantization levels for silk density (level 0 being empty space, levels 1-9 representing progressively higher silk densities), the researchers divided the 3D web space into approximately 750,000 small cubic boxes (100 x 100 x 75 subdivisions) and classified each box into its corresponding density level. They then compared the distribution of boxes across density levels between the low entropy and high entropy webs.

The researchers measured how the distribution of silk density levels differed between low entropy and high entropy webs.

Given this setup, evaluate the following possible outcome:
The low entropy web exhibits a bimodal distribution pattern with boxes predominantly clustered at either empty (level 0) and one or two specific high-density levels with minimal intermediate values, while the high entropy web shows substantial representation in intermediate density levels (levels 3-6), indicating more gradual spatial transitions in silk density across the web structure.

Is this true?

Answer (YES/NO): NO